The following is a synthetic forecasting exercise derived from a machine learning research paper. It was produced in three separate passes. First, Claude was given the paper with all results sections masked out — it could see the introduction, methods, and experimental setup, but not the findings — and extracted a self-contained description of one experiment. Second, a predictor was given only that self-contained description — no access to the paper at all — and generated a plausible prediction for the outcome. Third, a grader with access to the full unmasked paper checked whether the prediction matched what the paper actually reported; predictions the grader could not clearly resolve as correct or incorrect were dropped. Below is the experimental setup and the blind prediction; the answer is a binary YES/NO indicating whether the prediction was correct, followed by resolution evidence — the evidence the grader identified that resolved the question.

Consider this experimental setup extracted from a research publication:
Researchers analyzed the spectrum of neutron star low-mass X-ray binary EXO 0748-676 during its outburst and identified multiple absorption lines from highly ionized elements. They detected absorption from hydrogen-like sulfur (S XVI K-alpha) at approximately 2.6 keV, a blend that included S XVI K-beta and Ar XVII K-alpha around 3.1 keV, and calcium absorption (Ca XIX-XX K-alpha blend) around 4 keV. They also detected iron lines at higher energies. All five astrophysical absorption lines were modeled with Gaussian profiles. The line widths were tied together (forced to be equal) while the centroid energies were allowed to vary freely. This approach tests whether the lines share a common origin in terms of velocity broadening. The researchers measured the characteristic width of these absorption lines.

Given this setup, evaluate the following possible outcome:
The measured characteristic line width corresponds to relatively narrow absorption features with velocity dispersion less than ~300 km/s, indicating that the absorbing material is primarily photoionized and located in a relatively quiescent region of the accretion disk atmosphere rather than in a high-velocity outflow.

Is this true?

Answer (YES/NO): NO